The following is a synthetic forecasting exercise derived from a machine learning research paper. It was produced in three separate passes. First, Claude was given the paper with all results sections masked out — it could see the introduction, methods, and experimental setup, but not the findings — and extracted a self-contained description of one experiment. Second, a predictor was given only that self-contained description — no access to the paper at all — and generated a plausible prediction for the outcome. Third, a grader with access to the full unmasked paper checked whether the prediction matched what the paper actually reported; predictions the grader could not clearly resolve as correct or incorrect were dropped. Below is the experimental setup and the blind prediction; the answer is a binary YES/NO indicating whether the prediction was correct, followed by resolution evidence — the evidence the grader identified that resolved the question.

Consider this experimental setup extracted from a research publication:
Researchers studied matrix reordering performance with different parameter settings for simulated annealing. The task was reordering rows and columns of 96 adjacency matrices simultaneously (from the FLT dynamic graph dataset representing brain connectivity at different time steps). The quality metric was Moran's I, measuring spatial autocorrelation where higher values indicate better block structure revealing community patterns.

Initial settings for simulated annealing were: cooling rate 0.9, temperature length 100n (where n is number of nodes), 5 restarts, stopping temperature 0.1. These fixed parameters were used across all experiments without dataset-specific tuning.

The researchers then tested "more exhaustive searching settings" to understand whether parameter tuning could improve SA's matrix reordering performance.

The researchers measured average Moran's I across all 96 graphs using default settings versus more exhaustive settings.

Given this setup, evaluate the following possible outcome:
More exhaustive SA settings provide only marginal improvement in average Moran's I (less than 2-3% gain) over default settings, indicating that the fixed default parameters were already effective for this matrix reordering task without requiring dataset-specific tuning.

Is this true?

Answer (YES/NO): NO